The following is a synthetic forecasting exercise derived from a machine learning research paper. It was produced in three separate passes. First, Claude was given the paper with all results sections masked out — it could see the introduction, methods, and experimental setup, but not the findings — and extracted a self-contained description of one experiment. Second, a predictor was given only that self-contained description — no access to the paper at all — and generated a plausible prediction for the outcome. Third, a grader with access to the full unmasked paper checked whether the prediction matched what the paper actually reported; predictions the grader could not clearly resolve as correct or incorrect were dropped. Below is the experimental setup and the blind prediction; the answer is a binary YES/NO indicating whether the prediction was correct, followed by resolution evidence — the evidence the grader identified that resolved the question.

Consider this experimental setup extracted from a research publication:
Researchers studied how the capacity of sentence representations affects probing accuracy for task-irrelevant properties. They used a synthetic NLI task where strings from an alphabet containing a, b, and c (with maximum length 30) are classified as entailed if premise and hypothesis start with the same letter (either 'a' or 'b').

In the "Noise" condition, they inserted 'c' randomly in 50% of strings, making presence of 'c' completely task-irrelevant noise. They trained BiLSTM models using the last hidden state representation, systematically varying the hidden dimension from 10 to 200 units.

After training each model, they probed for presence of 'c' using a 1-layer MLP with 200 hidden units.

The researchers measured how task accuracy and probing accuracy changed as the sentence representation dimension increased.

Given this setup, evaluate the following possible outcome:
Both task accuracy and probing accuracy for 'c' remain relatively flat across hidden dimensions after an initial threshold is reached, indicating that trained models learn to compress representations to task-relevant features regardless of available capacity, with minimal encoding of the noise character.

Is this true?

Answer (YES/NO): NO